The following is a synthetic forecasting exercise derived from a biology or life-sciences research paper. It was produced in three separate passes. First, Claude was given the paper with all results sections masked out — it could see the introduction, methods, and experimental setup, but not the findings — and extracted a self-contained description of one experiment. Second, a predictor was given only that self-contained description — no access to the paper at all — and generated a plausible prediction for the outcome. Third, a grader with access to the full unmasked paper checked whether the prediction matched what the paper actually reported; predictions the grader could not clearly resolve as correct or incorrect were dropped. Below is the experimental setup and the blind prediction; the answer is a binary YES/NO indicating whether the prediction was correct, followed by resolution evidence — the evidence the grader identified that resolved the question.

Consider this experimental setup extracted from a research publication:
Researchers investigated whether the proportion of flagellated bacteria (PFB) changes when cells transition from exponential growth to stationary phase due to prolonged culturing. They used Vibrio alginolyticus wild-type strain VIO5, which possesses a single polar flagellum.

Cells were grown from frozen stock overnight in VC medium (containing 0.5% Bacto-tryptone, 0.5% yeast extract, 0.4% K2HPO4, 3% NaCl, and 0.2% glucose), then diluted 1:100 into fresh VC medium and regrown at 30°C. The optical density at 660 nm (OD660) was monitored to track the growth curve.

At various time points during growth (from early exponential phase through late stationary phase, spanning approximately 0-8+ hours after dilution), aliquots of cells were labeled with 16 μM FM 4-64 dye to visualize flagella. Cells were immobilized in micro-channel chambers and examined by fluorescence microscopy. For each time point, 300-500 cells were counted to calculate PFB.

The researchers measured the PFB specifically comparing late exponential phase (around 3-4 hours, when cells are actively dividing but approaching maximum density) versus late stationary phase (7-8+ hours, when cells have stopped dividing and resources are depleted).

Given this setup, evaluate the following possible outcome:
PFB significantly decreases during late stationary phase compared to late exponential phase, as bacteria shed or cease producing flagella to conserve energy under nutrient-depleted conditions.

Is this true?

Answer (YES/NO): YES